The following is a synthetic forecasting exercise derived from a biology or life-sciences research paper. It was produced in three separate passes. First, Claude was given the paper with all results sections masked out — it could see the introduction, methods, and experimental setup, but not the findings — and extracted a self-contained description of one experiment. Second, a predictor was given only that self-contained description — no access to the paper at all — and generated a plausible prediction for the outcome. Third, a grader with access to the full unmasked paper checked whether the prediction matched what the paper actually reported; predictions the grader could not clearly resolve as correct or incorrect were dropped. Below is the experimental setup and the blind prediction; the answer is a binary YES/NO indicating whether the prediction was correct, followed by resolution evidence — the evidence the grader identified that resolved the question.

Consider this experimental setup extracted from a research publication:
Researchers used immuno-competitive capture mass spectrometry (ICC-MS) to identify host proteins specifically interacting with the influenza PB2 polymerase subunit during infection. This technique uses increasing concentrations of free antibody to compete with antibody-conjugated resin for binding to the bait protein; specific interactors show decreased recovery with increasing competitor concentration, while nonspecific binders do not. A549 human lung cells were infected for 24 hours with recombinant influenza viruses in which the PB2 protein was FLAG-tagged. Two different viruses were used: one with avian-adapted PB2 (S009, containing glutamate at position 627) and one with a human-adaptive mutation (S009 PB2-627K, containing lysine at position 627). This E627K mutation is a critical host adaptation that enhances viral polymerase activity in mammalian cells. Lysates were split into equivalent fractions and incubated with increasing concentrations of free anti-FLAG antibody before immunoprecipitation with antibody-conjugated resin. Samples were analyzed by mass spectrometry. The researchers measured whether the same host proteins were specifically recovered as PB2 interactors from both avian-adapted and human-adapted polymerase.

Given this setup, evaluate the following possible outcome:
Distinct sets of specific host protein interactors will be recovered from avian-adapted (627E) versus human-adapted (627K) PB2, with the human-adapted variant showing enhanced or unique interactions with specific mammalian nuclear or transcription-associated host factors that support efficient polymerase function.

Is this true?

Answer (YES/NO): NO